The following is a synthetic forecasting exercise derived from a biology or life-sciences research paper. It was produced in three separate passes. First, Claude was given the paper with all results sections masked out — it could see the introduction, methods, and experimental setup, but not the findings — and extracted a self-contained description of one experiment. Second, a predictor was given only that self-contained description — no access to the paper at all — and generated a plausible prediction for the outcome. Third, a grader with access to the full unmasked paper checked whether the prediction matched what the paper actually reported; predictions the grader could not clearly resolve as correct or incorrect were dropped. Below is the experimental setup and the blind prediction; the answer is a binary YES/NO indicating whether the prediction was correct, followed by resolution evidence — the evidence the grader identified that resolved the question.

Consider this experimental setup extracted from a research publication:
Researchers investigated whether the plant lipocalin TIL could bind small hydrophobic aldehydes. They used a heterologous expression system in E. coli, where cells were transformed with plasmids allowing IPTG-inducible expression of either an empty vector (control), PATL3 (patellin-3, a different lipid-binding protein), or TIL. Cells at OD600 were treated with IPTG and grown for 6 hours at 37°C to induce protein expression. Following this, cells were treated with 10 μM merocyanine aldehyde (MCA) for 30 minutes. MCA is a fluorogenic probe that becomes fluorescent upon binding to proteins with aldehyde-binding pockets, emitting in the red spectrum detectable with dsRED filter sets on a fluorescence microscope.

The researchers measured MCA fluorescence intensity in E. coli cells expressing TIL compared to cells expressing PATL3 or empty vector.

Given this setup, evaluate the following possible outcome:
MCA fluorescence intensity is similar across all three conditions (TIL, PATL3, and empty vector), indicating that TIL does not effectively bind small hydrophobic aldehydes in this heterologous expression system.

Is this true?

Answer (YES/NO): NO